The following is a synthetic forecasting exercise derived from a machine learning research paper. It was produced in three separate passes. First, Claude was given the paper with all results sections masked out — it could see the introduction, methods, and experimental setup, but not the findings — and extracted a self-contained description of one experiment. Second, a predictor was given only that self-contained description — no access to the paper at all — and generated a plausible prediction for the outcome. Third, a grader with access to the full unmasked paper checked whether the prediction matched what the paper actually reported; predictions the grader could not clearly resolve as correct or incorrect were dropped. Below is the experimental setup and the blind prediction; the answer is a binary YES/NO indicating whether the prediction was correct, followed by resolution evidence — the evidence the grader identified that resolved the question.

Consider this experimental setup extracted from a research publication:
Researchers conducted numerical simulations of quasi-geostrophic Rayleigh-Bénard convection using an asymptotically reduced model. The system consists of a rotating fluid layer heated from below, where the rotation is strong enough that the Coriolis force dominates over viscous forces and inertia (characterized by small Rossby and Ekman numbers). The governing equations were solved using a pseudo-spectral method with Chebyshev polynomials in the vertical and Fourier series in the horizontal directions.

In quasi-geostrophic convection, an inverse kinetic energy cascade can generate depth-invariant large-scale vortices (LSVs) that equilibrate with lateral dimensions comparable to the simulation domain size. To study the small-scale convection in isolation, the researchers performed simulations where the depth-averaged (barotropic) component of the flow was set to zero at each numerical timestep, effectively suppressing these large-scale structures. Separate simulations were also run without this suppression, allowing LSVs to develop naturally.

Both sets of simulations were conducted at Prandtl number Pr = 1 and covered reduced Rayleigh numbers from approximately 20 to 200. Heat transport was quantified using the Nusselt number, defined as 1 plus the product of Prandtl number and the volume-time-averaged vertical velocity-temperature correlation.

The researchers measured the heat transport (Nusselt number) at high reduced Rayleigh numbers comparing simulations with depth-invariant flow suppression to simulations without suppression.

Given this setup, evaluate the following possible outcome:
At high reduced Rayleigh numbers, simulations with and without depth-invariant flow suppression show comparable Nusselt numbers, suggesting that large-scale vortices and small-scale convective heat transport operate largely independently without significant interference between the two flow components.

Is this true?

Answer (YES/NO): NO